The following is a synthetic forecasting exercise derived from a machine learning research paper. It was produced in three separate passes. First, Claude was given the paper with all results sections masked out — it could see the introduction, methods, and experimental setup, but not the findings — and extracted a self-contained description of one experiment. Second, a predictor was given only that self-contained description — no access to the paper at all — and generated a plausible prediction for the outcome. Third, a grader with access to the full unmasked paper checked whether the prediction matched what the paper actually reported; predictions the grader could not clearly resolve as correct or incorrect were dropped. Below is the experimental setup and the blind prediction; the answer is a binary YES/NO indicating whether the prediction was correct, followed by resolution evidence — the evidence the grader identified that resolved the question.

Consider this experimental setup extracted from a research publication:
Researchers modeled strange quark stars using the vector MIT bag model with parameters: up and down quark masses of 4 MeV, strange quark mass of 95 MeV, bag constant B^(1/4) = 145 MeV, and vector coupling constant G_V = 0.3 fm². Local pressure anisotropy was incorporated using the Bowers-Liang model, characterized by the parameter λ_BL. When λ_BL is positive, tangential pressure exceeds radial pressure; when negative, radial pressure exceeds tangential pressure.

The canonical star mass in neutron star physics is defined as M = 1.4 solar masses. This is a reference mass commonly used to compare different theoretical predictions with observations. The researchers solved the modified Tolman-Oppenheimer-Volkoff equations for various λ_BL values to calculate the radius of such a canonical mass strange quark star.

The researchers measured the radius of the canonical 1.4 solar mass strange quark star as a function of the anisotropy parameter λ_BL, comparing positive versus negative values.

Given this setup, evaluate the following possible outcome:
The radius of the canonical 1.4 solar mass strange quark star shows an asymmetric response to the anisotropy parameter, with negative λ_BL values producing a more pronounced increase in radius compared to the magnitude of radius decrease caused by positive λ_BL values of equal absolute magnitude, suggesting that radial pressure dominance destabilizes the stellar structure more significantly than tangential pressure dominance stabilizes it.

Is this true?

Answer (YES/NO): NO